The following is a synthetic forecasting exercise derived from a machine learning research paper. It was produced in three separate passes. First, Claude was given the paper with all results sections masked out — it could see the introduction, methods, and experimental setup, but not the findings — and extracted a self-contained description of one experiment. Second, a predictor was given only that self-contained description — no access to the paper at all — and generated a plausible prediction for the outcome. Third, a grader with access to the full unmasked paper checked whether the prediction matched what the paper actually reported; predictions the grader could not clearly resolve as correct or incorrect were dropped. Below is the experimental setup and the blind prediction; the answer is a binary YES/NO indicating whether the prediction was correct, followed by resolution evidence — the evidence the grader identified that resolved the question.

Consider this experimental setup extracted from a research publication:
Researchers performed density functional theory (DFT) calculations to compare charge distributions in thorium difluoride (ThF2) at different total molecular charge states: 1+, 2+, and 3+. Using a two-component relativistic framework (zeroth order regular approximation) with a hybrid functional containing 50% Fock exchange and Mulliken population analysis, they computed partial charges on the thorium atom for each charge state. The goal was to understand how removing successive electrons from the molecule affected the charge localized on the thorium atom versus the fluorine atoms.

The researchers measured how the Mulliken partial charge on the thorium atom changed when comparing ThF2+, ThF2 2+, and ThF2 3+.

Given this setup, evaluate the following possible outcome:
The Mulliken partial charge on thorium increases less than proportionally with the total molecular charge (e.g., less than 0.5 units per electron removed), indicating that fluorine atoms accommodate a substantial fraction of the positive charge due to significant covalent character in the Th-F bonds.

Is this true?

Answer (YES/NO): NO